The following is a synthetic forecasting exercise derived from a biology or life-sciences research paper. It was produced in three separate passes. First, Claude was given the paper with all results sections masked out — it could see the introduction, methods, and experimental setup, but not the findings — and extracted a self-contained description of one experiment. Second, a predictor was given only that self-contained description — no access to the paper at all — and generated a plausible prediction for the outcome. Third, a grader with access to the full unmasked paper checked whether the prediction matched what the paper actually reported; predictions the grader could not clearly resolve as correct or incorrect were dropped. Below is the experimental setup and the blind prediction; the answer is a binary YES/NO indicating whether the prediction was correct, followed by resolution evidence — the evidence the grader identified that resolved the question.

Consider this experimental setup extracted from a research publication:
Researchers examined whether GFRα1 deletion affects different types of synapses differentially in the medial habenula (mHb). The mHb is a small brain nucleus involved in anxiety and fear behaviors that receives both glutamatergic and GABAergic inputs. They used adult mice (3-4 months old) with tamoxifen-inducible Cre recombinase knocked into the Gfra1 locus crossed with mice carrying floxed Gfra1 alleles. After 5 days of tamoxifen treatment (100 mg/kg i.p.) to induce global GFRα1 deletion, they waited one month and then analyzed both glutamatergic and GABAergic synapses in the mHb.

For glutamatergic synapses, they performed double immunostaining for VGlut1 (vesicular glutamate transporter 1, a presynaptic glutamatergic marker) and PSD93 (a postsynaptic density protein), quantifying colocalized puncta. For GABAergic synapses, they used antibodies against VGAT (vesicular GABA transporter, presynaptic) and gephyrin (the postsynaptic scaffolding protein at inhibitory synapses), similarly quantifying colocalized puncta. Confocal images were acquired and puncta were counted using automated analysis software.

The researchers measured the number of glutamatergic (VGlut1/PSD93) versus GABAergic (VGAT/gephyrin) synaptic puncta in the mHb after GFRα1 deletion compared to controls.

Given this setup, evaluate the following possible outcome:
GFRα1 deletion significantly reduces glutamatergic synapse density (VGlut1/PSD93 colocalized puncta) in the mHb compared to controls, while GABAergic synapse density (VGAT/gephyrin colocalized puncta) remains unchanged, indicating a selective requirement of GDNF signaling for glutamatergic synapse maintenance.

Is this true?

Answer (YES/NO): YES